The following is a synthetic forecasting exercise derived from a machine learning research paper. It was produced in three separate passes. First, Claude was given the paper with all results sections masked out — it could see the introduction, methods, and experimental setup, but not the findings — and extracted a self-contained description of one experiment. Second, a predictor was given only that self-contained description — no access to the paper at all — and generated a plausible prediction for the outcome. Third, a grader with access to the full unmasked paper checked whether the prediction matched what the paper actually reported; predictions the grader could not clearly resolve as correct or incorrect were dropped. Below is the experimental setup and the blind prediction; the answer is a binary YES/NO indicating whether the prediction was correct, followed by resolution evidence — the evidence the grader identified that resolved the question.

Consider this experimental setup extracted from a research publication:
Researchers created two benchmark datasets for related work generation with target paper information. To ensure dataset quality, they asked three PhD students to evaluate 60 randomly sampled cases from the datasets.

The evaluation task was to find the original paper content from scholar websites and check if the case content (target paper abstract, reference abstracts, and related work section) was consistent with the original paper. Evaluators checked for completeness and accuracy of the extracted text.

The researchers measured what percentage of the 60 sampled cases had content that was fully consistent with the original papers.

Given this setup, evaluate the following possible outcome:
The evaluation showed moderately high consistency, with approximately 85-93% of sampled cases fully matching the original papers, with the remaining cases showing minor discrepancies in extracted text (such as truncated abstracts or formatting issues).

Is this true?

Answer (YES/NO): NO